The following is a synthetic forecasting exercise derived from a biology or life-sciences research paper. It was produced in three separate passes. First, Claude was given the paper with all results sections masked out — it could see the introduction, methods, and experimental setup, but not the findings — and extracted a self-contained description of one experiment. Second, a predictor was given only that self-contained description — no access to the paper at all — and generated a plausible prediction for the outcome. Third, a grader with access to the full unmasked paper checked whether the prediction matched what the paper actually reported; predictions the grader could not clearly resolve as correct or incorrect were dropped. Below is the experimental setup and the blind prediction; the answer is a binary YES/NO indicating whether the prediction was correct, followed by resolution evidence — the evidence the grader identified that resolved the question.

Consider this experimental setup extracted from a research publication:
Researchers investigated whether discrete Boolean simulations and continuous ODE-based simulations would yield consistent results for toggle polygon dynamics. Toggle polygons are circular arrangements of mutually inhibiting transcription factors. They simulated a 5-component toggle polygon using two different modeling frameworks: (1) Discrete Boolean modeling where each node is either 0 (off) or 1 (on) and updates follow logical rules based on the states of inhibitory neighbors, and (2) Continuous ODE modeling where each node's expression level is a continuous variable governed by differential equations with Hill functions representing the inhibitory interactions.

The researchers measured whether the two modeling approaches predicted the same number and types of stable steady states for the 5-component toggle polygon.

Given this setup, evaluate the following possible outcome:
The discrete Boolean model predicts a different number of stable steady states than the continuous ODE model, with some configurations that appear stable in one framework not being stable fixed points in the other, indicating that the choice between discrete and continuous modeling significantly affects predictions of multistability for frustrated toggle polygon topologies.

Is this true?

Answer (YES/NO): NO